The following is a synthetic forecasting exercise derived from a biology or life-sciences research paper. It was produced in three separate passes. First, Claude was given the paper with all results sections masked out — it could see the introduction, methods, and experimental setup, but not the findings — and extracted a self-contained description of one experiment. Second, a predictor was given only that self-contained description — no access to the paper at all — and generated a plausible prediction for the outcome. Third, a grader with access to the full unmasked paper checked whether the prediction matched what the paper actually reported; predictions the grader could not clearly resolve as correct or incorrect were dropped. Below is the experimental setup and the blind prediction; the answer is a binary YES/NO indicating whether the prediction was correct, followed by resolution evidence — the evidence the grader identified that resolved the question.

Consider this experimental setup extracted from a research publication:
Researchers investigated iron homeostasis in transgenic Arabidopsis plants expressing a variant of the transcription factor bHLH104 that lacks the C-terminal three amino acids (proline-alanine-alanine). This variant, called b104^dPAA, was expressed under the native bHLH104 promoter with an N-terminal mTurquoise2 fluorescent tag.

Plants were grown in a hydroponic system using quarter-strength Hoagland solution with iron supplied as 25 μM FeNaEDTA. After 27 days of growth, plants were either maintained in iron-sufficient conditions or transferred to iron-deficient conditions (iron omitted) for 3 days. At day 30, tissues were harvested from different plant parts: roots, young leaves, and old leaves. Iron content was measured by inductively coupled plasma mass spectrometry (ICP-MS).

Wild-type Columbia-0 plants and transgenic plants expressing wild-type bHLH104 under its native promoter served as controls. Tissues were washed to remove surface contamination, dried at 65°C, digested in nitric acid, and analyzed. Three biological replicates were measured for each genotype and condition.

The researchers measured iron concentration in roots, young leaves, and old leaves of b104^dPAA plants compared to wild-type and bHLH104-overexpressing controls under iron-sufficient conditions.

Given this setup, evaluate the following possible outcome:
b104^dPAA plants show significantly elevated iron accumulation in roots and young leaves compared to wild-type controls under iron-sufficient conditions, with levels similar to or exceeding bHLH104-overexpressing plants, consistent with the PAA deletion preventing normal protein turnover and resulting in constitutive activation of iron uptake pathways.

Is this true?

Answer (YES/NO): YES